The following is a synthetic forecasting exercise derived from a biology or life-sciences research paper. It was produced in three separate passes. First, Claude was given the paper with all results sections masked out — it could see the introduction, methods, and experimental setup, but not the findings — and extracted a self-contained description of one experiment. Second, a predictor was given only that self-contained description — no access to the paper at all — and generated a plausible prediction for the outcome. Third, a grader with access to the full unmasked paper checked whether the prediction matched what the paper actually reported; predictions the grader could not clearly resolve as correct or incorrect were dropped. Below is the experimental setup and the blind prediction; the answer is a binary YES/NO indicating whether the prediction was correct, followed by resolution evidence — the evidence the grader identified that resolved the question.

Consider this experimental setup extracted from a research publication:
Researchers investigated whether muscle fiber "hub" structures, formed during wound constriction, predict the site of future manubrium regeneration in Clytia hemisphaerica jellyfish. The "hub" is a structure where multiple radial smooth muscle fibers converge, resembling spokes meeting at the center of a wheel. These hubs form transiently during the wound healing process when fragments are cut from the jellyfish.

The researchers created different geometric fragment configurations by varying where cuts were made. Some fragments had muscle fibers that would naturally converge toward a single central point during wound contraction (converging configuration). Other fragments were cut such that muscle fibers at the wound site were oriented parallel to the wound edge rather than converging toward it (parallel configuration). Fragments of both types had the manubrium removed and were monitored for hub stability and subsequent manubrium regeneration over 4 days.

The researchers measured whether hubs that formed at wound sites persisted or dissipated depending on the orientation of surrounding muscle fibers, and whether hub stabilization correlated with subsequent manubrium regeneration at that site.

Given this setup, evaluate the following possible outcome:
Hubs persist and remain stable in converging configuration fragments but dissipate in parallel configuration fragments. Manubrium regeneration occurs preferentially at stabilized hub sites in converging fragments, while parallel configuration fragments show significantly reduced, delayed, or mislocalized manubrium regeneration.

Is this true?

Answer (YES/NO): YES